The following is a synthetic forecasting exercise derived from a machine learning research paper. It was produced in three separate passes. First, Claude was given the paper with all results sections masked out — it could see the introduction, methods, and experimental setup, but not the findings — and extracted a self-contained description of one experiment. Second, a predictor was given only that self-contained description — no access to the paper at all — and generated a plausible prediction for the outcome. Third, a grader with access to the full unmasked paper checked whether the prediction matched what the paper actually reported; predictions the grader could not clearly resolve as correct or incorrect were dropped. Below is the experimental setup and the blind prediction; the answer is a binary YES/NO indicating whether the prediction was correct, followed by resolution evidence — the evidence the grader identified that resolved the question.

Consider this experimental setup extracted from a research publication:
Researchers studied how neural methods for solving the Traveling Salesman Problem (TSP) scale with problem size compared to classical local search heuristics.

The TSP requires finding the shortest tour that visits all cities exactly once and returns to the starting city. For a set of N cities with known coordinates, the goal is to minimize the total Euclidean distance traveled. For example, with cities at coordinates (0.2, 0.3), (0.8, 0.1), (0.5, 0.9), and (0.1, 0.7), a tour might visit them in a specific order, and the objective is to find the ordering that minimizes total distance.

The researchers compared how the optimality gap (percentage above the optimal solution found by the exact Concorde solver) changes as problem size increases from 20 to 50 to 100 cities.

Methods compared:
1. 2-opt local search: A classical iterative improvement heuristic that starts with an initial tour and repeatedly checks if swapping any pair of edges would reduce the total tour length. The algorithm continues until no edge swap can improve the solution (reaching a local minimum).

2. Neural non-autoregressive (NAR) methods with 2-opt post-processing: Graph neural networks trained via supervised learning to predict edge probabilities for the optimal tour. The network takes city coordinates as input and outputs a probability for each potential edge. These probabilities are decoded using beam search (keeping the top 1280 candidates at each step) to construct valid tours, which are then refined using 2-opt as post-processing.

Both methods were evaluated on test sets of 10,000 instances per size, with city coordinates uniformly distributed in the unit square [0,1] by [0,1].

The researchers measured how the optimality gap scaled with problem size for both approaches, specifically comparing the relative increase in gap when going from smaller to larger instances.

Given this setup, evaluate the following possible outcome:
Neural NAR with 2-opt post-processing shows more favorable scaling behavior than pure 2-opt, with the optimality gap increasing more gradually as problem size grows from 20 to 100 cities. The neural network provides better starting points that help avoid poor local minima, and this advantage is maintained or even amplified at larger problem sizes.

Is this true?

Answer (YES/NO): YES